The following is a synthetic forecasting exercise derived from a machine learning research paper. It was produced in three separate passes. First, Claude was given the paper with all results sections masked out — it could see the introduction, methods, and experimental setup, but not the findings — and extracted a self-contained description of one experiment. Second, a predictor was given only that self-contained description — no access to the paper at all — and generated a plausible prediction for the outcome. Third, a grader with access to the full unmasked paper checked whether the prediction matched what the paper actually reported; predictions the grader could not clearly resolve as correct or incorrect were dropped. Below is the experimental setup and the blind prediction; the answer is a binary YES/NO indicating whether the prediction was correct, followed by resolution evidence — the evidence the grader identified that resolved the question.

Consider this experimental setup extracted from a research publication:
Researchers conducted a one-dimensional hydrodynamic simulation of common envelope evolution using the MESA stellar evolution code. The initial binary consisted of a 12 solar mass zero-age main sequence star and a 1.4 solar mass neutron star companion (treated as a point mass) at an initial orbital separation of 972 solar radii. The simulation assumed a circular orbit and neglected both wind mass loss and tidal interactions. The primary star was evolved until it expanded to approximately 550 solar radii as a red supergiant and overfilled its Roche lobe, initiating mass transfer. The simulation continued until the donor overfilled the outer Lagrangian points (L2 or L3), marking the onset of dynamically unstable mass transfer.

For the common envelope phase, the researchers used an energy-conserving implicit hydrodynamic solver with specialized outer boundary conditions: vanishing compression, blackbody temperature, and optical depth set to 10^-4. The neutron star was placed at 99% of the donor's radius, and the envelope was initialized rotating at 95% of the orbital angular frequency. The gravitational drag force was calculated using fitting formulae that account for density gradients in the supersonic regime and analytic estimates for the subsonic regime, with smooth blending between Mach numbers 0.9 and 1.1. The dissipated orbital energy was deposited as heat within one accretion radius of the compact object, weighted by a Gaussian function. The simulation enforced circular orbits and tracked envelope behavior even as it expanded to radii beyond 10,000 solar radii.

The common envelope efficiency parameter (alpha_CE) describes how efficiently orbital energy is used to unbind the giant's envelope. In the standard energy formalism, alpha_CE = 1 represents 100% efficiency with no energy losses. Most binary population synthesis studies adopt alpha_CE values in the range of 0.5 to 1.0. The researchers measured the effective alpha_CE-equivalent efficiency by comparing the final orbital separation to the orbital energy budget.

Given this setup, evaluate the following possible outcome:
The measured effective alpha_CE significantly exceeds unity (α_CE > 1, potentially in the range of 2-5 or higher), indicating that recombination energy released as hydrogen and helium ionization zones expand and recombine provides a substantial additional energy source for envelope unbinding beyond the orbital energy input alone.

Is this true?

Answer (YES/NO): NO